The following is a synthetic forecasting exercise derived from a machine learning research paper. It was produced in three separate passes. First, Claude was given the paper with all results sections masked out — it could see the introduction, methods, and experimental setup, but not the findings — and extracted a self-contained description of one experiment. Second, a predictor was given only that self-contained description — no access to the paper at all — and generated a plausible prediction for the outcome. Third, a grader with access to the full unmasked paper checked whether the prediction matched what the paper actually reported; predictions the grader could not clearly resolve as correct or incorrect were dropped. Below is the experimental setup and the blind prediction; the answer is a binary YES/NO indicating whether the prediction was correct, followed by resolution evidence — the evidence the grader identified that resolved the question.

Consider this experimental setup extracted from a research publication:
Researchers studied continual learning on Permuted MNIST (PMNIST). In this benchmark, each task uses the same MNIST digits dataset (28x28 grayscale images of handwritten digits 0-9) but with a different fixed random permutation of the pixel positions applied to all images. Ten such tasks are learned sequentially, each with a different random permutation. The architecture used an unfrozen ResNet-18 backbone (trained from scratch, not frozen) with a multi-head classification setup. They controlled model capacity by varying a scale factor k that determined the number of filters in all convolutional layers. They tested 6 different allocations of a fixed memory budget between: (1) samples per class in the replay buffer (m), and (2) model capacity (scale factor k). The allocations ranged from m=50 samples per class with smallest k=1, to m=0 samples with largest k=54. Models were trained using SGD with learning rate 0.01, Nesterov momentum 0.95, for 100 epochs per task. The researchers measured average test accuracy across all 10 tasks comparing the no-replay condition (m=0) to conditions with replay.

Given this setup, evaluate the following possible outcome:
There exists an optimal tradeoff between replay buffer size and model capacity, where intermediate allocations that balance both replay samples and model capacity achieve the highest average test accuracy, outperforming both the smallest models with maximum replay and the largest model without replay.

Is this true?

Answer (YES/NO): YES